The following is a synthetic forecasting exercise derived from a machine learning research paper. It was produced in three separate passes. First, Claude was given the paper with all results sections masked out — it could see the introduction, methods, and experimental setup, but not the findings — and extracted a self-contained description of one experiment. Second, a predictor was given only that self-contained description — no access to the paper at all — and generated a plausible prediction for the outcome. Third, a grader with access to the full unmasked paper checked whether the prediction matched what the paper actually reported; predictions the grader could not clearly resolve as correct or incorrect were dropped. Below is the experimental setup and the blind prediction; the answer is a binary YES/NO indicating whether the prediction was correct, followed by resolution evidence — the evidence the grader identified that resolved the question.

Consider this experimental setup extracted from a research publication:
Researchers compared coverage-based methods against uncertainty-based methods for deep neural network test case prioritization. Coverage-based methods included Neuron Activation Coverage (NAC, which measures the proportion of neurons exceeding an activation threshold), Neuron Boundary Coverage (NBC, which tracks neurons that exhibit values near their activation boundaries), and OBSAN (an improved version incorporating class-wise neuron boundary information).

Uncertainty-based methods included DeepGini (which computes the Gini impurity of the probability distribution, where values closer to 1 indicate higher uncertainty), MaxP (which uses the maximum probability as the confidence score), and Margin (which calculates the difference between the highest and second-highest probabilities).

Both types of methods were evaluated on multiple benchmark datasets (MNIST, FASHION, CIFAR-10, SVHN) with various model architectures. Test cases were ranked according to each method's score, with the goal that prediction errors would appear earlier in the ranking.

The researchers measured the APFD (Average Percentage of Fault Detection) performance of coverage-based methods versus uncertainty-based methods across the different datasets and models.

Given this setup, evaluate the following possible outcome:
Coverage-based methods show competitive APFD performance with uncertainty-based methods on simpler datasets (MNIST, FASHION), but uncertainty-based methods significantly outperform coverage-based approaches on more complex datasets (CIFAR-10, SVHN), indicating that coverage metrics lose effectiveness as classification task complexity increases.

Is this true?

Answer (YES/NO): NO